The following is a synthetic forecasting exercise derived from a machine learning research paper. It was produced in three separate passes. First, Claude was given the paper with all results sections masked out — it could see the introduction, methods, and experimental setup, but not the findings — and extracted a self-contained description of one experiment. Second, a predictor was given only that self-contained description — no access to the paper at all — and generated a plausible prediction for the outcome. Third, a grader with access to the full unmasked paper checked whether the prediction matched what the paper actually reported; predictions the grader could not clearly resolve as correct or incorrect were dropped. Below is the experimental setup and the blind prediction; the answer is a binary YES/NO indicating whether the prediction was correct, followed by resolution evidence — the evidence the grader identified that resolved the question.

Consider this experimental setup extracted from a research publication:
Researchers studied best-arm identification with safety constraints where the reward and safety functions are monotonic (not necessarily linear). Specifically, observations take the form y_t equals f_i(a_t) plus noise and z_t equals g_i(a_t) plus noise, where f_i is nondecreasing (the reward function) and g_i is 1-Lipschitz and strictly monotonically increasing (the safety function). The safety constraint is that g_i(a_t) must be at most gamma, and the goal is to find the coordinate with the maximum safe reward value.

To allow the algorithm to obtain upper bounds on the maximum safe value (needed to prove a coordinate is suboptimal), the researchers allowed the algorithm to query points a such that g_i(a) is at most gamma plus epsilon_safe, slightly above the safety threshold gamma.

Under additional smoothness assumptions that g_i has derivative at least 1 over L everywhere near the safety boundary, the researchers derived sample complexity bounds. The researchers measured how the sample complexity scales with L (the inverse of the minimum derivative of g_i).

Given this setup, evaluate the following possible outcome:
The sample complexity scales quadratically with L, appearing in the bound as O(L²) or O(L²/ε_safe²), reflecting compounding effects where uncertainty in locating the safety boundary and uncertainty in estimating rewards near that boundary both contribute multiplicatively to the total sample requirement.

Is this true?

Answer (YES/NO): NO